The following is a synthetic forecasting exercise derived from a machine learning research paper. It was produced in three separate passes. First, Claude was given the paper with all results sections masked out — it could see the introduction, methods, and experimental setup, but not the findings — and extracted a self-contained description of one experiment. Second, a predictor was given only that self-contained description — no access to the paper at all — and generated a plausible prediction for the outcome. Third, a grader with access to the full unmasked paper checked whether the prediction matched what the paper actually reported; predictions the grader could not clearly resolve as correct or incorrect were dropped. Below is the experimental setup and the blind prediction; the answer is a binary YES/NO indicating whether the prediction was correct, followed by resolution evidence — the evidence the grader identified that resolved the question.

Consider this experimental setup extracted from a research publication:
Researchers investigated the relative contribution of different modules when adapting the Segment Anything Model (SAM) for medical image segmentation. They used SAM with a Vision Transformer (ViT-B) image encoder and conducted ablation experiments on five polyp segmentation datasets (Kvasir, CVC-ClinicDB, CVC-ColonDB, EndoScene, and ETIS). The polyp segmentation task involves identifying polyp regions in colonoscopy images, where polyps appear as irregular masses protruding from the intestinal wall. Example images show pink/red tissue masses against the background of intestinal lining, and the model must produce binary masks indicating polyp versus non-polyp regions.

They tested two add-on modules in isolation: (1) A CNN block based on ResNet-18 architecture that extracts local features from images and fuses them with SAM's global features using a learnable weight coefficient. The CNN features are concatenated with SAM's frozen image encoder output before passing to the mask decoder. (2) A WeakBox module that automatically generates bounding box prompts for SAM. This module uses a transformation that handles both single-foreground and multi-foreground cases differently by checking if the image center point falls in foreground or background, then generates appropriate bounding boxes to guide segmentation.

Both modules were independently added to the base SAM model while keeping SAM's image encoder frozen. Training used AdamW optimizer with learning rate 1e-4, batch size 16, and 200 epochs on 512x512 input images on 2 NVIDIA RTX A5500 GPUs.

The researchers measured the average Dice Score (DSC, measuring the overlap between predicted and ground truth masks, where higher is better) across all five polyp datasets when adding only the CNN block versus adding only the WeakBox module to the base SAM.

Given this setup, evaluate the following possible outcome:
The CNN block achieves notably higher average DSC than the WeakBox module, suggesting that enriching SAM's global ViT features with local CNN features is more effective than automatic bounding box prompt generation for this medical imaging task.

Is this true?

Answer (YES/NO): NO